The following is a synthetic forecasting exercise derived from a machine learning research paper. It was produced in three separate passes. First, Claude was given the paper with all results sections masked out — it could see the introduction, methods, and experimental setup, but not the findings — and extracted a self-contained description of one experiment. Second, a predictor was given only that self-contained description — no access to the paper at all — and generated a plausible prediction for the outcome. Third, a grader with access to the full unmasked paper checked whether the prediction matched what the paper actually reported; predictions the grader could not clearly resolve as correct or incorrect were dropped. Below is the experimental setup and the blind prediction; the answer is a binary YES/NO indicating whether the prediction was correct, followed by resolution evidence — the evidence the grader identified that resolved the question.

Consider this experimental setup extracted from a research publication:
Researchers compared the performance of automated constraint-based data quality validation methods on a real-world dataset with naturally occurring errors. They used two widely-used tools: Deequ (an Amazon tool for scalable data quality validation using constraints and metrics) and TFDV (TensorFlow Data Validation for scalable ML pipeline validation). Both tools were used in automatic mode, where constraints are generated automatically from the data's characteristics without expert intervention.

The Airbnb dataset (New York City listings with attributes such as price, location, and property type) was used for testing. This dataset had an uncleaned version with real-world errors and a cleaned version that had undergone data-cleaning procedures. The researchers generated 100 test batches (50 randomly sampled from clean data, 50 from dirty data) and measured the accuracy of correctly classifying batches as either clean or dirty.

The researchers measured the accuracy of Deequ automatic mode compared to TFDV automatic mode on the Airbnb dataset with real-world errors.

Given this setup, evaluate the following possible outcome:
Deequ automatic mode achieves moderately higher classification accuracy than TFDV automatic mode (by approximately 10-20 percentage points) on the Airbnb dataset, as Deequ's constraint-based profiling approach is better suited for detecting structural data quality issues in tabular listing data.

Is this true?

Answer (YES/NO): NO